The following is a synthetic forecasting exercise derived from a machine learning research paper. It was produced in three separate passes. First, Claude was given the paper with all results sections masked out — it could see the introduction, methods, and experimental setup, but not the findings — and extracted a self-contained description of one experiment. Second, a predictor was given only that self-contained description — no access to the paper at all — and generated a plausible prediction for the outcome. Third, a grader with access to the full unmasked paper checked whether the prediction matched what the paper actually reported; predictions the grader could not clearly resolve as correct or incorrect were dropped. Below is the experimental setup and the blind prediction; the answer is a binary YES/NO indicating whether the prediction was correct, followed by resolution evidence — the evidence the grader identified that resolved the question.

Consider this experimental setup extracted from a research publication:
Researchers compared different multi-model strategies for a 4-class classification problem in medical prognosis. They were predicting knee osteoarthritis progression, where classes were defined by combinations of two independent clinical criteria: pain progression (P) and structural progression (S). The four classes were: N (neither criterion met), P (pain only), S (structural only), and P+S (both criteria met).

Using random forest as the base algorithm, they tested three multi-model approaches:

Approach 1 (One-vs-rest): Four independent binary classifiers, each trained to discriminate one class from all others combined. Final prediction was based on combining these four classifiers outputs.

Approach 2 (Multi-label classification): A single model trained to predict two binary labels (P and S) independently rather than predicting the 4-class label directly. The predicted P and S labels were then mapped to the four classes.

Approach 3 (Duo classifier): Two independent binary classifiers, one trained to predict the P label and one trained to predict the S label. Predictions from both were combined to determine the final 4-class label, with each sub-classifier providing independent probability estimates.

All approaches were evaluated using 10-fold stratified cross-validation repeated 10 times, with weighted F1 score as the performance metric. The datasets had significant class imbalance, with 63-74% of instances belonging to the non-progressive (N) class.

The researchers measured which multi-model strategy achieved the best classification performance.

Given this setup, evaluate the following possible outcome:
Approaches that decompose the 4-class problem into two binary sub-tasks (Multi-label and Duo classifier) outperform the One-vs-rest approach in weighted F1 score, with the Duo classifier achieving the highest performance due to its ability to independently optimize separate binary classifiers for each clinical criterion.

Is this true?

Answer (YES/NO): NO